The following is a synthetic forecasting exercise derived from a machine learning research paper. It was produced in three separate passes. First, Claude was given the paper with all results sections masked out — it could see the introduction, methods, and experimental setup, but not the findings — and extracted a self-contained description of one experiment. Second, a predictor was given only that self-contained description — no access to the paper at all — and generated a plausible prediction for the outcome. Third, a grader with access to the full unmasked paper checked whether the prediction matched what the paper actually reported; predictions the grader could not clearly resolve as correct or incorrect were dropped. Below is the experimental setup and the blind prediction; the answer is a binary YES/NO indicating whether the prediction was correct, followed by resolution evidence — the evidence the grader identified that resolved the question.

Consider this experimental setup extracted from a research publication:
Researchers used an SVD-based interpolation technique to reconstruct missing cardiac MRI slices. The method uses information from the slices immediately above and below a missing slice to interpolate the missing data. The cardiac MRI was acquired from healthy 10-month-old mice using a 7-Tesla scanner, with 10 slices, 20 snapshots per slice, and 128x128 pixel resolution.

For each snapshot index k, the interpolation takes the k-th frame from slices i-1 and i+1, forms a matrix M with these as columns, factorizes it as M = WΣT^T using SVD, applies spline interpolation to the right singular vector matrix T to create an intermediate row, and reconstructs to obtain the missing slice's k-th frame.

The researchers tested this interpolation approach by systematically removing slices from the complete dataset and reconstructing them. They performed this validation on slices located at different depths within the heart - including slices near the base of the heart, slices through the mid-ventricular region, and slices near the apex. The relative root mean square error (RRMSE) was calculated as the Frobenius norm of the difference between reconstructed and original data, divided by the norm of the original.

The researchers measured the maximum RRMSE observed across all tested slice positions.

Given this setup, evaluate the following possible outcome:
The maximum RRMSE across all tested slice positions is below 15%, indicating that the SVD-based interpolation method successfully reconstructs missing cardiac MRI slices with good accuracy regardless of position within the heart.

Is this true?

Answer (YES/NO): YES